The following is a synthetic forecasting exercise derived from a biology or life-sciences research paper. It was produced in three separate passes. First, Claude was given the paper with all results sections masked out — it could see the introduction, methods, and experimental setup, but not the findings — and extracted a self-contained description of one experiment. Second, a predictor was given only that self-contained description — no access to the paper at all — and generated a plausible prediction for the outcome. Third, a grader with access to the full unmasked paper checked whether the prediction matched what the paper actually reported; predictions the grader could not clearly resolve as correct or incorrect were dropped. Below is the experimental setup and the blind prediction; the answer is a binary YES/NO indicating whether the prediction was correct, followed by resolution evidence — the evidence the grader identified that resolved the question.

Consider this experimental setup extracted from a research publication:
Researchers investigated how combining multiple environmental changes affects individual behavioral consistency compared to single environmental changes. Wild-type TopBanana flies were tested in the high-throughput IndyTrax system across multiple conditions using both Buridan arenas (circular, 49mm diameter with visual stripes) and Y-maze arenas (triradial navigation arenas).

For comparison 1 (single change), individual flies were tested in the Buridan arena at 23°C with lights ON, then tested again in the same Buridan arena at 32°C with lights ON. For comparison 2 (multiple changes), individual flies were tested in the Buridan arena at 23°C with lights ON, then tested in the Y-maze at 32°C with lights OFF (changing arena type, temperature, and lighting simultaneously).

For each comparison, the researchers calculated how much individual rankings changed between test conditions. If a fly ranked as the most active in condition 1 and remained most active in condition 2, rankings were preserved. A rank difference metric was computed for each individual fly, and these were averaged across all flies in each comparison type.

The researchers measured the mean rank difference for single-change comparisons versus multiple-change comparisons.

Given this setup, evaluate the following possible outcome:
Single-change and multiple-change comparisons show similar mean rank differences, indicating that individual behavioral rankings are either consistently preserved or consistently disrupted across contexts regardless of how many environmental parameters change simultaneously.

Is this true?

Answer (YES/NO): NO